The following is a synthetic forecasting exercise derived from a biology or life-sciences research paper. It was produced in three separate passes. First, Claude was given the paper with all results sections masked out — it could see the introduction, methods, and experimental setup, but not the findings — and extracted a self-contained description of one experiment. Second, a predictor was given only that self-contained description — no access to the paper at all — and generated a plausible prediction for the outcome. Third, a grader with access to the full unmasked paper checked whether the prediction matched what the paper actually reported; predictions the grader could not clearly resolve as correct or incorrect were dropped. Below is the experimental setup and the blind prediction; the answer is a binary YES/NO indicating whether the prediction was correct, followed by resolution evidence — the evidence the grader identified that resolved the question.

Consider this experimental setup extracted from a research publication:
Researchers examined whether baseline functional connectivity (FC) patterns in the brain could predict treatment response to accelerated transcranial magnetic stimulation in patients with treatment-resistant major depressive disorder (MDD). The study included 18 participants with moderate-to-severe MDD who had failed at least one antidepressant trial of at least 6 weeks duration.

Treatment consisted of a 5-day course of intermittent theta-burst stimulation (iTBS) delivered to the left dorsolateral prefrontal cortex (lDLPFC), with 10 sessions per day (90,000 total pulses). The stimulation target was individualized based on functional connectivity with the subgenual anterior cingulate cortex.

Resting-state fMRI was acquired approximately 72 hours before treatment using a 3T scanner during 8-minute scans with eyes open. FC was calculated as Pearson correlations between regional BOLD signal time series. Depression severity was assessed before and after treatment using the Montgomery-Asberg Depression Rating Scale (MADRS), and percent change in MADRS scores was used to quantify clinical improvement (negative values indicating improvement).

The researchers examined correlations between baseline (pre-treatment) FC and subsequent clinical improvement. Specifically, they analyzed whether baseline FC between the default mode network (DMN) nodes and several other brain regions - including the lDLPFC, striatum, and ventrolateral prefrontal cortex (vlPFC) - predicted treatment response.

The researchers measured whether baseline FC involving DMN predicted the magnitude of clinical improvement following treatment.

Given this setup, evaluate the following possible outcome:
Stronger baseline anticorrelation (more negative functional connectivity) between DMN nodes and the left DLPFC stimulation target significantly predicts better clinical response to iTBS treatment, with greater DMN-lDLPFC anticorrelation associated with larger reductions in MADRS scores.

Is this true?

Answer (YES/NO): NO